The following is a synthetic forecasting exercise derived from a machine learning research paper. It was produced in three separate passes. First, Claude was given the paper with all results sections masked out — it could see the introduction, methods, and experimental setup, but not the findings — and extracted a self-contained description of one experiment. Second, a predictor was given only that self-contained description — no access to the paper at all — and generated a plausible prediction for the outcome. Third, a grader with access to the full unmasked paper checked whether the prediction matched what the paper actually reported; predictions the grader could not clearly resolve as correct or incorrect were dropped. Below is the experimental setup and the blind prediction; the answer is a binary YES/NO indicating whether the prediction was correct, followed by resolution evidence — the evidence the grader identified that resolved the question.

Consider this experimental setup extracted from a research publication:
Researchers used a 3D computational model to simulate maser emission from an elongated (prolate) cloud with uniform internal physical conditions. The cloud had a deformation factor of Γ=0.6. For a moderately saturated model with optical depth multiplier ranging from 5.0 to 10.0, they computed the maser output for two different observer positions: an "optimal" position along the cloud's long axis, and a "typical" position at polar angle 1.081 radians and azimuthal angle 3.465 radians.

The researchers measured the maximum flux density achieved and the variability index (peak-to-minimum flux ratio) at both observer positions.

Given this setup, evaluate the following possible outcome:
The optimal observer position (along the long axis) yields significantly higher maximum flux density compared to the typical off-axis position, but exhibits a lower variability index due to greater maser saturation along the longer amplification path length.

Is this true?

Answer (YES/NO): YES